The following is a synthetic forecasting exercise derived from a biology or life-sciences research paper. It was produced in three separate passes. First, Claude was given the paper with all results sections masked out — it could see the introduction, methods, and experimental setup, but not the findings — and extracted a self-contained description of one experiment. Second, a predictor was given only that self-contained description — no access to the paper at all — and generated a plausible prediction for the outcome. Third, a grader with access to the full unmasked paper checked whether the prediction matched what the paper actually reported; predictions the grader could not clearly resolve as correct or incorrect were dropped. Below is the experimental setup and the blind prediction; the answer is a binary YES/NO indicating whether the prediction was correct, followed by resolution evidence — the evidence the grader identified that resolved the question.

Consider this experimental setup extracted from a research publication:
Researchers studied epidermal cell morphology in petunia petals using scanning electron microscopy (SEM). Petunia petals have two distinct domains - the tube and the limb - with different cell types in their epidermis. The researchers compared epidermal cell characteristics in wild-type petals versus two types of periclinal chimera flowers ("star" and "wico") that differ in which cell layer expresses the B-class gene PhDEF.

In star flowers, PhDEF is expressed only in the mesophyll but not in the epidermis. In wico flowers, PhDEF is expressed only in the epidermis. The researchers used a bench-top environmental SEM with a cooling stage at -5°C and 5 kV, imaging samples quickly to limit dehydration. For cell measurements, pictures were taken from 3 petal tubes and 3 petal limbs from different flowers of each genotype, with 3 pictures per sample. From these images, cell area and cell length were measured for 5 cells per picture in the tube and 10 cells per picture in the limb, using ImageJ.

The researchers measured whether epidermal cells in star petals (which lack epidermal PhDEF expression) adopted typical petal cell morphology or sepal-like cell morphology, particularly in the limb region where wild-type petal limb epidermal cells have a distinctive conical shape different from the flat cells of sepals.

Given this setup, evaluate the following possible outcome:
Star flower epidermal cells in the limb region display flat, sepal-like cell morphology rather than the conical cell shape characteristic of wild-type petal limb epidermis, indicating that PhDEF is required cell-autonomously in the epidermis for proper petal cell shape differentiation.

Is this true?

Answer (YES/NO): NO